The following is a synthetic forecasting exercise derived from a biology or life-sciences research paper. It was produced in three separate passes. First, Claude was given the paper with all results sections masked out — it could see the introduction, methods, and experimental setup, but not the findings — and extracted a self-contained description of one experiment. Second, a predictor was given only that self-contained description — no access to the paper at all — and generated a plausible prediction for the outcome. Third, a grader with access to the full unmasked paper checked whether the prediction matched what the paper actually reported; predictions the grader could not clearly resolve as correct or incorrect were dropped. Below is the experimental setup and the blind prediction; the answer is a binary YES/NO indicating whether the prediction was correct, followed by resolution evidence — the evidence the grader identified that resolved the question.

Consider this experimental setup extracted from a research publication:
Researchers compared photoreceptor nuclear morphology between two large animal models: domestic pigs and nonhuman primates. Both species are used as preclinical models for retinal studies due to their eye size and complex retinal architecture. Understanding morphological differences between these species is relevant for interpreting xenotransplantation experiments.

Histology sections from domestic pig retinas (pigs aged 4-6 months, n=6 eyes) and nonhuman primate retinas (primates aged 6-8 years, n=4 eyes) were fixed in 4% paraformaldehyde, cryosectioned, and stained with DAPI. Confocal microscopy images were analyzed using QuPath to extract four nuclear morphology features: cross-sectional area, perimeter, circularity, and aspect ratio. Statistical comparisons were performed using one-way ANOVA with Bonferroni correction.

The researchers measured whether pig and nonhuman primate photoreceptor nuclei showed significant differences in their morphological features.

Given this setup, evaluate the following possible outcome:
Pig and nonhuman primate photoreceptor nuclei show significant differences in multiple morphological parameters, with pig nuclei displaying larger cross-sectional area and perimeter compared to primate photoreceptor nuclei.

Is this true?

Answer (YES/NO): NO